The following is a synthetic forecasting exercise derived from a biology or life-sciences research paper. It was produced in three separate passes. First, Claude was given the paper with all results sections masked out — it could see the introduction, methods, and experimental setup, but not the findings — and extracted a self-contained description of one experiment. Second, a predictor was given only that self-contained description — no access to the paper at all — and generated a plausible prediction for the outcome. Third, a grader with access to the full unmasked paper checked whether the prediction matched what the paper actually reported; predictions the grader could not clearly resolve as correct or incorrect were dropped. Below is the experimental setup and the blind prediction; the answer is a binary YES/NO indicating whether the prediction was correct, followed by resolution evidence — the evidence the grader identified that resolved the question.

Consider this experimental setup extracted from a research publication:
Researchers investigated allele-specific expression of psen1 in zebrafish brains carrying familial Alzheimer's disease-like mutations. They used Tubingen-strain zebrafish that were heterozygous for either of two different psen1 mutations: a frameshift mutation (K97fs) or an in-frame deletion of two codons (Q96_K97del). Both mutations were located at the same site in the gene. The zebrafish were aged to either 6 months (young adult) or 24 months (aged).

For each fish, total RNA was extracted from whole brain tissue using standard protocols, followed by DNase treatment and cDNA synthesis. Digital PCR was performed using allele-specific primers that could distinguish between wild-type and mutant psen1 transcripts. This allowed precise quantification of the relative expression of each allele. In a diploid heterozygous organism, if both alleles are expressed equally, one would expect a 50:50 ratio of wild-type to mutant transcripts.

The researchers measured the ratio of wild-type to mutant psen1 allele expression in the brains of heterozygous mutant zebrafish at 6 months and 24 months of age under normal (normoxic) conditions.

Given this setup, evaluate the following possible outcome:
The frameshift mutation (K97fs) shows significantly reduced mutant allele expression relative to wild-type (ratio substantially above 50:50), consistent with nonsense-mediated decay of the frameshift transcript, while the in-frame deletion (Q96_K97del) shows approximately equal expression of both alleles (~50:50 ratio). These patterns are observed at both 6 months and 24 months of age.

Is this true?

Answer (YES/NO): NO